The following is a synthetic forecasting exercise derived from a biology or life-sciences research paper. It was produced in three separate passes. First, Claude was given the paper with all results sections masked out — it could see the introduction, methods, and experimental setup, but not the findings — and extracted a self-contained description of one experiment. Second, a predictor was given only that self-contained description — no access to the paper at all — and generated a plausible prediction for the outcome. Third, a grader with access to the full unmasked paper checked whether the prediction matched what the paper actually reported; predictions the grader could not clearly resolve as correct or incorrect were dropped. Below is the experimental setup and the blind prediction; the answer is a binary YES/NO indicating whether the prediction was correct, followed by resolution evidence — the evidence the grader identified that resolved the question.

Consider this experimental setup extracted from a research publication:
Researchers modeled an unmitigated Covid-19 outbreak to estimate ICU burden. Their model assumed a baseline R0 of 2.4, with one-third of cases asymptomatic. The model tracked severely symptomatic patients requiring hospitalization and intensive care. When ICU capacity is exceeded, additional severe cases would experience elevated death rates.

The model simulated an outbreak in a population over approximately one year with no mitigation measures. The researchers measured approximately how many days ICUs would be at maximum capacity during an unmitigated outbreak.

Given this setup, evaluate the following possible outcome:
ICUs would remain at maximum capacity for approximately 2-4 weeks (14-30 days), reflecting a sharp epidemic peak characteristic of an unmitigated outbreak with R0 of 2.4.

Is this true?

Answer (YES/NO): NO